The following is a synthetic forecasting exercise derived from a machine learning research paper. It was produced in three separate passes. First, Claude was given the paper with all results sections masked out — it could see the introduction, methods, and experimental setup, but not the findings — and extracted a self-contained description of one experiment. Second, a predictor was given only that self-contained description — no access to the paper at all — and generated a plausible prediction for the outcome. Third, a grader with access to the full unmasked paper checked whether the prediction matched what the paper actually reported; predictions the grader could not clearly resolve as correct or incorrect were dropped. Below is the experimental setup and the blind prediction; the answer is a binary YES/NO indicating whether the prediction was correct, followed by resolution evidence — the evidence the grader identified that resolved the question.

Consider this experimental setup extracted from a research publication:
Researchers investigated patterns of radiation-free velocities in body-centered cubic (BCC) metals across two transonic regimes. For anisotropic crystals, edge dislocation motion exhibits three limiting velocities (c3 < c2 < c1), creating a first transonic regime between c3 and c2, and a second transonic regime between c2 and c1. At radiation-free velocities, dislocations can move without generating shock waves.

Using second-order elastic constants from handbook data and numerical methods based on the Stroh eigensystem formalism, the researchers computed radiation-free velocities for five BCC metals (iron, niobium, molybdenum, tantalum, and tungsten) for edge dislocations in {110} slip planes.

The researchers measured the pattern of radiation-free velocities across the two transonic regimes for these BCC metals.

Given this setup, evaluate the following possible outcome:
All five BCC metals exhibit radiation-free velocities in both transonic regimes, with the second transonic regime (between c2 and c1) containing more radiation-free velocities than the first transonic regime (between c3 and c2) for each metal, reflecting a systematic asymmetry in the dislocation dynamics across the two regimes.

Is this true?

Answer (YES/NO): NO